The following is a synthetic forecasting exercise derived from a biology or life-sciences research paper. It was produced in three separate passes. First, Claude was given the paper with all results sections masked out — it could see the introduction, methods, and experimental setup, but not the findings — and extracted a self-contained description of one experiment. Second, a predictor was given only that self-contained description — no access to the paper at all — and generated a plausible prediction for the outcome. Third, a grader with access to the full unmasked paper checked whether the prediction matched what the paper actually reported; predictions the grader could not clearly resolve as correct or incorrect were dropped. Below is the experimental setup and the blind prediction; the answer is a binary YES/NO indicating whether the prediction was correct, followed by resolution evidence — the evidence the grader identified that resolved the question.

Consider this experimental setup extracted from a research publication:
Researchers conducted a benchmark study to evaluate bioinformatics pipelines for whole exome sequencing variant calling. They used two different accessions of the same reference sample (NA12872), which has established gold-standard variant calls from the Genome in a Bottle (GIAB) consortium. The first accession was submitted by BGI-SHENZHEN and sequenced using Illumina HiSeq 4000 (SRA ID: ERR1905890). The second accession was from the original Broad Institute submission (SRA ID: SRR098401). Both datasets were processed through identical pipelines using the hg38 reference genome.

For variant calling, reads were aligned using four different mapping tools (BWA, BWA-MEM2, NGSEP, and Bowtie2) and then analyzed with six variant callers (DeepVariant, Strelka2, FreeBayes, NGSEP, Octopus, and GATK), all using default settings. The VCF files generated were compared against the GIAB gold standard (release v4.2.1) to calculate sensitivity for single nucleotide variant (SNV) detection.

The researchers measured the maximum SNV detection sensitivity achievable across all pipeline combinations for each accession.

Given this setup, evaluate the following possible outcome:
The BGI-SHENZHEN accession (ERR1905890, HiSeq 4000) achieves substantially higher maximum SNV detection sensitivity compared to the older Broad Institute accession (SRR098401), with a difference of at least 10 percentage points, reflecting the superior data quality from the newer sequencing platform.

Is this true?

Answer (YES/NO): NO